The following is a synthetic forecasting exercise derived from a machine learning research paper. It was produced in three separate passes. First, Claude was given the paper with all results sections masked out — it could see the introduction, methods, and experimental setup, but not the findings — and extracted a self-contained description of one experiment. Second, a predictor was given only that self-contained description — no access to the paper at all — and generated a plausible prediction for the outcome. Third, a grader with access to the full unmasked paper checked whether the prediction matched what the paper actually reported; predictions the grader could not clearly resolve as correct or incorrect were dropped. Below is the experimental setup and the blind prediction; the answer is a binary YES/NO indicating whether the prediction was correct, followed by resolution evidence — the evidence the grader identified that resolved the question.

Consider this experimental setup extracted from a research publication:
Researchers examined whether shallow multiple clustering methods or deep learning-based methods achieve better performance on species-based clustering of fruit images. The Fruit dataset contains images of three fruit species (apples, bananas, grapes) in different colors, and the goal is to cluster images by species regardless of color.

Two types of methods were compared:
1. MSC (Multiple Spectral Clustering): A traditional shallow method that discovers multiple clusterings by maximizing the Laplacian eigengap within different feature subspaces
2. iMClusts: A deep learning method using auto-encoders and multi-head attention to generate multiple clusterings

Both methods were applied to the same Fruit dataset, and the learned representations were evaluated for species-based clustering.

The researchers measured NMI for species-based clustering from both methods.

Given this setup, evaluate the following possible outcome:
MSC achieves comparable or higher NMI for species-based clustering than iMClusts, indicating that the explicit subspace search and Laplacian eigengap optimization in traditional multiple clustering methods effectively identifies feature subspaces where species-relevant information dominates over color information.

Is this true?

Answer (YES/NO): NO